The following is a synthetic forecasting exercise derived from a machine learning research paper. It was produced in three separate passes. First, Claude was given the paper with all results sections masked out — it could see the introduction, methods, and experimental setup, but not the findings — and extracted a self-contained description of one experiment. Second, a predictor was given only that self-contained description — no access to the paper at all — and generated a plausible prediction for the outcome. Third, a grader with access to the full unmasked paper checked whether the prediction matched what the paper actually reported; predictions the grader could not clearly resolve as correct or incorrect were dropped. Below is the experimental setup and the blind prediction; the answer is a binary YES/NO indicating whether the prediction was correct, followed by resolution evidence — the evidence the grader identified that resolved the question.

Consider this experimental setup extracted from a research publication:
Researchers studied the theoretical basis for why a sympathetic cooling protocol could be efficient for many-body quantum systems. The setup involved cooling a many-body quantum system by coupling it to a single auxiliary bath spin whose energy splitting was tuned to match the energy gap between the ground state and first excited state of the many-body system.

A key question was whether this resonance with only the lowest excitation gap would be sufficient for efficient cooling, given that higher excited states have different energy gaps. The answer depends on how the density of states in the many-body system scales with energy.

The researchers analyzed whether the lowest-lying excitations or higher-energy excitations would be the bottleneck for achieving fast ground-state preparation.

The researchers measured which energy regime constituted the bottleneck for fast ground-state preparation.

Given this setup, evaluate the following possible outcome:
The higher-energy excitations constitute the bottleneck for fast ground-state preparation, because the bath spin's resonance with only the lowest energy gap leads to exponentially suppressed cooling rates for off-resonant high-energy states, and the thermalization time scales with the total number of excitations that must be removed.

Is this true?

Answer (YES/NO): NO